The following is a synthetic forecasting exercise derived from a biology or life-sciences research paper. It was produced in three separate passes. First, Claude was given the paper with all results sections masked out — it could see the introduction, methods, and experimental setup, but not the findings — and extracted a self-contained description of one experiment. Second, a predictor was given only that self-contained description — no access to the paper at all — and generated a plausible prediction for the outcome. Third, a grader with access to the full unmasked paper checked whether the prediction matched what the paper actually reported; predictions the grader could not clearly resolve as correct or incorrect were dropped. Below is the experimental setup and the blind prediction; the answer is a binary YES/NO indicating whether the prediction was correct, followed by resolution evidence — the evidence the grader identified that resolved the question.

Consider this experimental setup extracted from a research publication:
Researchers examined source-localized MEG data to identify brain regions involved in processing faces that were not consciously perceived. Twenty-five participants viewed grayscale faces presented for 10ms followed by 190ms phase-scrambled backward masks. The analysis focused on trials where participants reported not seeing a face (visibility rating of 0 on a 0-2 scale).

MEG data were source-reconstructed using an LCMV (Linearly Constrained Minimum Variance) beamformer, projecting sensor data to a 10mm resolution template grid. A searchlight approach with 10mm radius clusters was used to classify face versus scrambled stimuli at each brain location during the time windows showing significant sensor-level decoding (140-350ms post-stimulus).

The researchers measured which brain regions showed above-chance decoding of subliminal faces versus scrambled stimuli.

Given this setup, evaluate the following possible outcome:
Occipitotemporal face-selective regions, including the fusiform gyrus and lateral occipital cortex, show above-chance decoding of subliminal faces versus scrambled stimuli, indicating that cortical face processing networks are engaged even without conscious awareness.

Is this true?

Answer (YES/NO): NO